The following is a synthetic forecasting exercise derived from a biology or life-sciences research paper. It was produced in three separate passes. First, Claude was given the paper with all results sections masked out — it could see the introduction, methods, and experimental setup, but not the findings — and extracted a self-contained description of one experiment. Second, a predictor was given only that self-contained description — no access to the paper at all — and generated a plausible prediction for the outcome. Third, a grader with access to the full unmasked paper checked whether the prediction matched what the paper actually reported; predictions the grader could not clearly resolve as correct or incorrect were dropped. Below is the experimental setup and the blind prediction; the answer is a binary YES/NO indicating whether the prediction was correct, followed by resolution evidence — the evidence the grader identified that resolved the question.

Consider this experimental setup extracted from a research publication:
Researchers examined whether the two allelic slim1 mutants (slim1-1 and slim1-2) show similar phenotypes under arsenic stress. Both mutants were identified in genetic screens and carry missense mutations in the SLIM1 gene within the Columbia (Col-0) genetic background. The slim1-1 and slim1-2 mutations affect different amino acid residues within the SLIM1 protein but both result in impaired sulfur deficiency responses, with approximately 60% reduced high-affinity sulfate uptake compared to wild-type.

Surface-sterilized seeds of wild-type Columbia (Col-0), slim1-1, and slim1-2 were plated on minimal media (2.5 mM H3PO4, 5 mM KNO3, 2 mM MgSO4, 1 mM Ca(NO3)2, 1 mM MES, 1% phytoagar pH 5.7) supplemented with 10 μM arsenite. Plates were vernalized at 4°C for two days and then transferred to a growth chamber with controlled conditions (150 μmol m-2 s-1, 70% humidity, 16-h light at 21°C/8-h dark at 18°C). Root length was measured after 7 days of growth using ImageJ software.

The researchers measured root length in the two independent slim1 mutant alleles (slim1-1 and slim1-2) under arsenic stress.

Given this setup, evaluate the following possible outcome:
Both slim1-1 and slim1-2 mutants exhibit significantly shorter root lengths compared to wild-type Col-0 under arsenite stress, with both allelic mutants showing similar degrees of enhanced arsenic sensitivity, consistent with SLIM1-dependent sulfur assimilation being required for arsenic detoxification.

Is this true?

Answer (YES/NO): YES